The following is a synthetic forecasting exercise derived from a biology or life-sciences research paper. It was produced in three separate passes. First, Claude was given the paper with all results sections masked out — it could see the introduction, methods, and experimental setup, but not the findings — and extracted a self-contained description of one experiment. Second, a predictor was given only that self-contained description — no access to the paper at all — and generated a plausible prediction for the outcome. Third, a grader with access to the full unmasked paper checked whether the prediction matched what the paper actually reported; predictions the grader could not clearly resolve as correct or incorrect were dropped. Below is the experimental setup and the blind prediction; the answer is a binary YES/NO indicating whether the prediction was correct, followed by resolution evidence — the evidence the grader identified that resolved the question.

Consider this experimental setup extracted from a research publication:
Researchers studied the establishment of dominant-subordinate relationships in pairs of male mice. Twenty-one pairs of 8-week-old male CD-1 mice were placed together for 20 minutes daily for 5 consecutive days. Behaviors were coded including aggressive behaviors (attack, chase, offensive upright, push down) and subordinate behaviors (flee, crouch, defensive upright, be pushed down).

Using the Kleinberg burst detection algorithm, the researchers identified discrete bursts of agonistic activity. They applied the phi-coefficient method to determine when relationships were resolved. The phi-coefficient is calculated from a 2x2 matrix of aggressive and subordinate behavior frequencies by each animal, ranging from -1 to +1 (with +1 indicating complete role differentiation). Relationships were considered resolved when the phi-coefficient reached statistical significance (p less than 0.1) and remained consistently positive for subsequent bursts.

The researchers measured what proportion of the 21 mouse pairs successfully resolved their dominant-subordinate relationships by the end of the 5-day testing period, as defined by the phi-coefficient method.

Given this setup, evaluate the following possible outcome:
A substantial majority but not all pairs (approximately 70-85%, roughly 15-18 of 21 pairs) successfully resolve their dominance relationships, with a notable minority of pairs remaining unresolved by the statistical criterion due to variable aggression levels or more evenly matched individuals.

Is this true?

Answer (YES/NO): NO